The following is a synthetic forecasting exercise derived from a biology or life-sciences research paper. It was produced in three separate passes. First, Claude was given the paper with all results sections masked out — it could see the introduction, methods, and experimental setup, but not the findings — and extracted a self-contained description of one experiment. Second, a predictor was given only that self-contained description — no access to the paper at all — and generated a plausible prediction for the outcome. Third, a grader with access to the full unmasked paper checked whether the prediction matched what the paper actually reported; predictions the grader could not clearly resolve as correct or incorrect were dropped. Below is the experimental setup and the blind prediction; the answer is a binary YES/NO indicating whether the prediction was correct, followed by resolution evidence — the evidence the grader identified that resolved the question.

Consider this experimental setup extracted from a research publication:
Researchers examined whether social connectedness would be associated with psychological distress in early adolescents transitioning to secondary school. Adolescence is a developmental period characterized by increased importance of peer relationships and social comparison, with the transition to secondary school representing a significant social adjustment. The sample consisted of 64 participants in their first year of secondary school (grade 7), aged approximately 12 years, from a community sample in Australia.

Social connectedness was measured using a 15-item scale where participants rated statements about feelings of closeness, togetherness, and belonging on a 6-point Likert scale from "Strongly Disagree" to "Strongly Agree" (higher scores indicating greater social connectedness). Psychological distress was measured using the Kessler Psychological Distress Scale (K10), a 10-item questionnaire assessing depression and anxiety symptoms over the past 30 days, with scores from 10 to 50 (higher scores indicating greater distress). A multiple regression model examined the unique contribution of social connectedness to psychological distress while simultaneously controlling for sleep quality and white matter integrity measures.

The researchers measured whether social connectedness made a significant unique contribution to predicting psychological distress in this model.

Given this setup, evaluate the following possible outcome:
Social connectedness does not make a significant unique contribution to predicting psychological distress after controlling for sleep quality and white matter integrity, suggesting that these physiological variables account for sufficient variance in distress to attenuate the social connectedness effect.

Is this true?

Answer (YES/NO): NO